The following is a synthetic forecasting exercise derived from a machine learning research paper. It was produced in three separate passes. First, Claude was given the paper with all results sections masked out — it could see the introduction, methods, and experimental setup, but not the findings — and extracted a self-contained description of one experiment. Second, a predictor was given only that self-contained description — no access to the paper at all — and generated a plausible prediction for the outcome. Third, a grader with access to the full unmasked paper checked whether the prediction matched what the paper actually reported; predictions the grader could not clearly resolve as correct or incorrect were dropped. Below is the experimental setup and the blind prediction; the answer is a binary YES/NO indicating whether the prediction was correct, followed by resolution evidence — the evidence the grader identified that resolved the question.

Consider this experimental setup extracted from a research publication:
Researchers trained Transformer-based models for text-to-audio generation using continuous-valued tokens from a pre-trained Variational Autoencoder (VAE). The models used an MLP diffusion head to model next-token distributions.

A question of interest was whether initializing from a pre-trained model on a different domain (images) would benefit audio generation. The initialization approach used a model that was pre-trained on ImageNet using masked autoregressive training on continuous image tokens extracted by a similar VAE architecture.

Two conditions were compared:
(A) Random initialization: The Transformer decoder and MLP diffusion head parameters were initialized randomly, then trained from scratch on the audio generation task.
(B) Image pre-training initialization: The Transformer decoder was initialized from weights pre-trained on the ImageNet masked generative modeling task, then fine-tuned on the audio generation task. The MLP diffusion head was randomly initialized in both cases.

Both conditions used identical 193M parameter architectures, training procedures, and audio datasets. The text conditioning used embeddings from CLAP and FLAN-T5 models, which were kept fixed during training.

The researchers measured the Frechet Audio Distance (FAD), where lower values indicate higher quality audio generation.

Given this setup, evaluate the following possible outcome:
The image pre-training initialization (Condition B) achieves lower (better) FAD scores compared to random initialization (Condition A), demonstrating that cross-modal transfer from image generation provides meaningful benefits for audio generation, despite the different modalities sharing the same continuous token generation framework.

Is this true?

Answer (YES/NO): NO